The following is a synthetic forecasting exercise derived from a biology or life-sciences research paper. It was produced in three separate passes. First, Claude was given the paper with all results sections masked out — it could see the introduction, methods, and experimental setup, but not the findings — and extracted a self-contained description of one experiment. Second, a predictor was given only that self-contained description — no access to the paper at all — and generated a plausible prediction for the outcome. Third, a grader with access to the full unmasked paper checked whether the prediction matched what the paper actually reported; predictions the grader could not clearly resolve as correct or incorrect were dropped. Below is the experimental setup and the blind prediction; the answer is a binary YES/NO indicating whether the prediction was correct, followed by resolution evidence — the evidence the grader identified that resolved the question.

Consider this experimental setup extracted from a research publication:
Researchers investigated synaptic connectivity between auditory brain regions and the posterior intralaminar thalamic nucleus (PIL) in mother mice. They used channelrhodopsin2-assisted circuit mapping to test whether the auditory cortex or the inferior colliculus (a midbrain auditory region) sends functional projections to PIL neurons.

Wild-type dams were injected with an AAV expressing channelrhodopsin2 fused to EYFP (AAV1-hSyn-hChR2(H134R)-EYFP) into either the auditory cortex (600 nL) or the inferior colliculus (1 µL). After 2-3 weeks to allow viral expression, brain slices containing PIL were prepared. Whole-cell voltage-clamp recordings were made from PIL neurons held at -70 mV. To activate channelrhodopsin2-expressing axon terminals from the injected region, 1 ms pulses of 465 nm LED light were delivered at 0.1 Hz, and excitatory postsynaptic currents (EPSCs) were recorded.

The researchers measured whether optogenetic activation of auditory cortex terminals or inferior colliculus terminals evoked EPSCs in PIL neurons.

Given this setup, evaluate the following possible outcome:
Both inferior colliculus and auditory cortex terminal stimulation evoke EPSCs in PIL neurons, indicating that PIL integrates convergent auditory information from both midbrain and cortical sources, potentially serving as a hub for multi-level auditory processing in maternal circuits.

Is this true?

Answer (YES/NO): NO